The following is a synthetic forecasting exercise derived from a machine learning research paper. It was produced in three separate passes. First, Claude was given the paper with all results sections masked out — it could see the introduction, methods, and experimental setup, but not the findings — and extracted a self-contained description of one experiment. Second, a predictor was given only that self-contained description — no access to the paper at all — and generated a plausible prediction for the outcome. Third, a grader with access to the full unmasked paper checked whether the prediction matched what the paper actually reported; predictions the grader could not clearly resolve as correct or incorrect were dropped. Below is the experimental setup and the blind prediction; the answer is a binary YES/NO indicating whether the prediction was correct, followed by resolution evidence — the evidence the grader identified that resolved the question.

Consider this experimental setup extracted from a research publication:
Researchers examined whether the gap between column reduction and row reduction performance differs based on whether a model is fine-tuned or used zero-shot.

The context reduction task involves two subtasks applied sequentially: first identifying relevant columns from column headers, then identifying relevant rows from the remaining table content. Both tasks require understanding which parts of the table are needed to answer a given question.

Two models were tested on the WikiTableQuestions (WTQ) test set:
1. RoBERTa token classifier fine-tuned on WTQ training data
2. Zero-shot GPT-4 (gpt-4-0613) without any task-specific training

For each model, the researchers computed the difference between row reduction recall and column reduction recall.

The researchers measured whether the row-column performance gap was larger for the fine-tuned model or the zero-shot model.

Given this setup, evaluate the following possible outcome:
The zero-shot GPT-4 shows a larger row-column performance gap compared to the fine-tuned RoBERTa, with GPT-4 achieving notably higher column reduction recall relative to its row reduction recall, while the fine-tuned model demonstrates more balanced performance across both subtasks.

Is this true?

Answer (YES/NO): NO